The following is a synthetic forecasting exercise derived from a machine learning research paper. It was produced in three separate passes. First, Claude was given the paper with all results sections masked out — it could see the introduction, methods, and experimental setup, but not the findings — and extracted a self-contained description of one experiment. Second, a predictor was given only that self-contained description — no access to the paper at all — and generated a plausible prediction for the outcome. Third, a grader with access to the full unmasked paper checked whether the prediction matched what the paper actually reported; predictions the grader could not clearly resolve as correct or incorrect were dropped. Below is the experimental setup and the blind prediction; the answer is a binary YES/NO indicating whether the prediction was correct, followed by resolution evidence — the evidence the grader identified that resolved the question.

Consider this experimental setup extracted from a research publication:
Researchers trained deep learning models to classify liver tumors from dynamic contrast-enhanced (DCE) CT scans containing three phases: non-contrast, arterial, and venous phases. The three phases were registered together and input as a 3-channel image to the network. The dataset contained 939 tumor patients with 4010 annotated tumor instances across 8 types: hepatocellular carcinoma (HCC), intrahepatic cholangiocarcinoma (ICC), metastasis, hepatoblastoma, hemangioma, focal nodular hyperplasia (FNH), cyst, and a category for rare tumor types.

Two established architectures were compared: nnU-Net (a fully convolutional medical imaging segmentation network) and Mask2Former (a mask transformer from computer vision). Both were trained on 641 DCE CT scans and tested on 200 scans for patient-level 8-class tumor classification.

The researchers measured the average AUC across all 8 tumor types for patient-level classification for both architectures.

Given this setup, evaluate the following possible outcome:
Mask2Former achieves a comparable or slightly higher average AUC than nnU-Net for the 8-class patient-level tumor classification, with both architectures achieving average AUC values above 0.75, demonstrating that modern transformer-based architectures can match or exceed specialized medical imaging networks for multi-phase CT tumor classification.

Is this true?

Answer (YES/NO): YES